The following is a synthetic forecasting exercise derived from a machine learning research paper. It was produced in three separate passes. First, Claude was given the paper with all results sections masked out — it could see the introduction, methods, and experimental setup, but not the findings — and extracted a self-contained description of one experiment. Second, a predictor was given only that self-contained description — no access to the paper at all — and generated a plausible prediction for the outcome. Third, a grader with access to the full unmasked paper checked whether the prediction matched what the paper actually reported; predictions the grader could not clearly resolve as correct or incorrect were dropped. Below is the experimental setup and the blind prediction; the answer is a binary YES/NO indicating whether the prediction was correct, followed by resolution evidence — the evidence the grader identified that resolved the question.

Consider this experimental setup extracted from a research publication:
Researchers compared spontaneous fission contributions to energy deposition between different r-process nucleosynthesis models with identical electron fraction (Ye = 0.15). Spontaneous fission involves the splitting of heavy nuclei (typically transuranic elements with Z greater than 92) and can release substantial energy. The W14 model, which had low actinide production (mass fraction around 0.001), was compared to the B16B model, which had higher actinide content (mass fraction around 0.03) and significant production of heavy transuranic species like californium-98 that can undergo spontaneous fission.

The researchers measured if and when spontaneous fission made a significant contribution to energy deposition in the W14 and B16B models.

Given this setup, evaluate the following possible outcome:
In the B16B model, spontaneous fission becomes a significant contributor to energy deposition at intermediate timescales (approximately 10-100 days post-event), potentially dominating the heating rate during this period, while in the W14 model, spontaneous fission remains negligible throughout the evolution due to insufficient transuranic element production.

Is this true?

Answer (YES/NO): NO